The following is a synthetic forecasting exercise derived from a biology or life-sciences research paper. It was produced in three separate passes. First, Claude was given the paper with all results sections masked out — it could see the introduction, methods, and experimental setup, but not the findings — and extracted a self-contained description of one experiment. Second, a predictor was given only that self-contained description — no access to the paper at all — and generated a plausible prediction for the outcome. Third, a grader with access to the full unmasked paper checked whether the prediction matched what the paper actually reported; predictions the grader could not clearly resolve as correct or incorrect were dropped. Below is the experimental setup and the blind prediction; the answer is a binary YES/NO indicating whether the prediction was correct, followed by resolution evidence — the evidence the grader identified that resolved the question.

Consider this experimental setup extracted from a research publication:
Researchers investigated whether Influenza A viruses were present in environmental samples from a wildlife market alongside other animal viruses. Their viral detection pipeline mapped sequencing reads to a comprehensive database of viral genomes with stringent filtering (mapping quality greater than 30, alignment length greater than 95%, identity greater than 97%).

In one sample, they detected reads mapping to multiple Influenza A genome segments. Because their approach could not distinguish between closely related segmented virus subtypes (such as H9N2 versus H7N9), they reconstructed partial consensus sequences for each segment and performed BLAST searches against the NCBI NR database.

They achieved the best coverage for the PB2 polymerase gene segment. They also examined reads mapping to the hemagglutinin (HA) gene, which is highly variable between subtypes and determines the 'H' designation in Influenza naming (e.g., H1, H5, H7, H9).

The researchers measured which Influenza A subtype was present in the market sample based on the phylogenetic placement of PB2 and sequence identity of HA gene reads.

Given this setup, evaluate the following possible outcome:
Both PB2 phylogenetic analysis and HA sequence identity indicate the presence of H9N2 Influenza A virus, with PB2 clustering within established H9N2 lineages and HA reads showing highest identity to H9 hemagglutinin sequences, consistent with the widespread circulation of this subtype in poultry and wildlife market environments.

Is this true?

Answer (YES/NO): YES